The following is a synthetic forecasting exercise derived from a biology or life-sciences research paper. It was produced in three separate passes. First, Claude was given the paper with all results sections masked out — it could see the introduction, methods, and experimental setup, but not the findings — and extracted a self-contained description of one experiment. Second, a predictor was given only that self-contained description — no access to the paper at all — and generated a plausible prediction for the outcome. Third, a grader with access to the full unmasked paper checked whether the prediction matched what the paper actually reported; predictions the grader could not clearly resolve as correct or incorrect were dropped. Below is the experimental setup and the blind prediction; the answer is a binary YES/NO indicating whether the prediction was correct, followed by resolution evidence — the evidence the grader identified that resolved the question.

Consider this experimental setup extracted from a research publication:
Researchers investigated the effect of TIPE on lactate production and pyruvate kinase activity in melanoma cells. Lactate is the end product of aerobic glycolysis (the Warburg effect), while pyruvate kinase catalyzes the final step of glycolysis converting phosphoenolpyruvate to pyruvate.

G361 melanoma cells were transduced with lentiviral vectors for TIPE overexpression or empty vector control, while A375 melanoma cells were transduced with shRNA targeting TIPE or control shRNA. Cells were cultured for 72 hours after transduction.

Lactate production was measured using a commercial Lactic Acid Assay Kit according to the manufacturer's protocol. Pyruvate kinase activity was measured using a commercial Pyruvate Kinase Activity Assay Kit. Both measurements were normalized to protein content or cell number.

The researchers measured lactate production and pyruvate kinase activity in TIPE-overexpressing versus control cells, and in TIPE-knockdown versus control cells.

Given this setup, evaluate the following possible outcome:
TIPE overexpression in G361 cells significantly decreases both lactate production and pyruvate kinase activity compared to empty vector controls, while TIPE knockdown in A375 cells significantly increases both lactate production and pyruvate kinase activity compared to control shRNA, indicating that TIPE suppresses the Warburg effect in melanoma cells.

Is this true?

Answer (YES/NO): NO